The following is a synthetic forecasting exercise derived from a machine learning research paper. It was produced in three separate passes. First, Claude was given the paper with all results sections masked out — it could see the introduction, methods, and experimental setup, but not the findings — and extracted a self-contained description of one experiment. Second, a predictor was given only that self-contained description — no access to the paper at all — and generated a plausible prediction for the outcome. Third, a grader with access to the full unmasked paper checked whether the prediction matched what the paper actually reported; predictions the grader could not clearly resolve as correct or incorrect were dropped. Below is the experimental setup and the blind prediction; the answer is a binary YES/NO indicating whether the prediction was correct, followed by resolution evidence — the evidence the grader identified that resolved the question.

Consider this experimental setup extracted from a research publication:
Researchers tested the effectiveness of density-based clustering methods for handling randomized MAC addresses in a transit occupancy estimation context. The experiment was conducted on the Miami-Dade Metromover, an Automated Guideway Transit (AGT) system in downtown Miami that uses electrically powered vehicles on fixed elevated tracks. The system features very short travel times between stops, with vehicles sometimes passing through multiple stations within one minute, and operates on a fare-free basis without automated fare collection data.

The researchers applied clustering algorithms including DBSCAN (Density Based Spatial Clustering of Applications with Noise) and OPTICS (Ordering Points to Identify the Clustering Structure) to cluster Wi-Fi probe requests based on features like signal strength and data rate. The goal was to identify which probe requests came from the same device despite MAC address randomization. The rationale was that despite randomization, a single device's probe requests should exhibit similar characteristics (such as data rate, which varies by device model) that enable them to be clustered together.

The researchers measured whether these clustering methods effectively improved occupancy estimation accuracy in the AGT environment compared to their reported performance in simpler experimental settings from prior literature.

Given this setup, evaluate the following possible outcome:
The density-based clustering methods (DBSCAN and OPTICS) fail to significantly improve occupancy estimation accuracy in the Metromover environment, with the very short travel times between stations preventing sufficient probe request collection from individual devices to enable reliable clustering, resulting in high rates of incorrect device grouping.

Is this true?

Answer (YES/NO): NO